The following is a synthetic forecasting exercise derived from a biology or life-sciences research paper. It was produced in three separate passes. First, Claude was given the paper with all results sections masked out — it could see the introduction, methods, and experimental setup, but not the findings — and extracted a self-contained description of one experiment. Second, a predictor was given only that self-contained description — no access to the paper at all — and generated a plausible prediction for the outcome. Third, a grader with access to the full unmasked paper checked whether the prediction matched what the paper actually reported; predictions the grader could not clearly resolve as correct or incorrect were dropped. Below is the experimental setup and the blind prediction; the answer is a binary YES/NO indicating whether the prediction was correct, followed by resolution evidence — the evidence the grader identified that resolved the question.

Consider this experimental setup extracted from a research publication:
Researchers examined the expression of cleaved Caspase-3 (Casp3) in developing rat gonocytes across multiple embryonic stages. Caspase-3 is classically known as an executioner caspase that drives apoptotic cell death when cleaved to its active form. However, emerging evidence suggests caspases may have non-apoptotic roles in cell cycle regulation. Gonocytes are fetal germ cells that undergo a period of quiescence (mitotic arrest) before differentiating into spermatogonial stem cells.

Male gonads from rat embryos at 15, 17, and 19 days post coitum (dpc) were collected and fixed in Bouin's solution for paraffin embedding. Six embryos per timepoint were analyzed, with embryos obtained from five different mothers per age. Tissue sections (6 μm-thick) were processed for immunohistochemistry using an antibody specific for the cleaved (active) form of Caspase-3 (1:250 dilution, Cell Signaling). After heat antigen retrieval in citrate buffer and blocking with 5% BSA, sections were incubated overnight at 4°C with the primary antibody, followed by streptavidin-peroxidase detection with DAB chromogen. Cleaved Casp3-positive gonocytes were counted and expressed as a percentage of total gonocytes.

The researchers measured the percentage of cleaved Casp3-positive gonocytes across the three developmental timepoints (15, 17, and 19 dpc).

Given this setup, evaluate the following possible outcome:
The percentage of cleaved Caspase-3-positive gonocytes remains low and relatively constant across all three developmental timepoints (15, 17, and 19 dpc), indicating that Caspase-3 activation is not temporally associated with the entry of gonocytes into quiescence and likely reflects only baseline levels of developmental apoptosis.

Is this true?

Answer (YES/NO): NO